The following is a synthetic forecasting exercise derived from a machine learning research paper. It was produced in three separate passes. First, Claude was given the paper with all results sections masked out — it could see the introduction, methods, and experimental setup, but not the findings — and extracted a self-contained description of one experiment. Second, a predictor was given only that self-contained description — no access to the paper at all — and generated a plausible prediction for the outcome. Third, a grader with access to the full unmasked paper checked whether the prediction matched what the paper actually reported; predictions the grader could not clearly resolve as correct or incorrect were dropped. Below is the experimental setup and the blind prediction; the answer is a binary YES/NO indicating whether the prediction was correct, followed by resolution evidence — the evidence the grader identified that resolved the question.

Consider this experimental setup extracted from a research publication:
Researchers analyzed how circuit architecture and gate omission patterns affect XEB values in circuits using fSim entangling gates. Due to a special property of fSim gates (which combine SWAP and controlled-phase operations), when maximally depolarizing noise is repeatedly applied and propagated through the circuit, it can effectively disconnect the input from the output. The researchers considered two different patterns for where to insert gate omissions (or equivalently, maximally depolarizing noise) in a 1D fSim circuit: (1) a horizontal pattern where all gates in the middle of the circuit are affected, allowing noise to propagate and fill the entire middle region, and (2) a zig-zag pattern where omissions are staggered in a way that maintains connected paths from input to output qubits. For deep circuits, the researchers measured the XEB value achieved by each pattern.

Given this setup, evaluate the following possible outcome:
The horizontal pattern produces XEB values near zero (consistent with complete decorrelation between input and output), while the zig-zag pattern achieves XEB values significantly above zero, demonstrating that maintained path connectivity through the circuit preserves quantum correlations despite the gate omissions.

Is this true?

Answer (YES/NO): YES